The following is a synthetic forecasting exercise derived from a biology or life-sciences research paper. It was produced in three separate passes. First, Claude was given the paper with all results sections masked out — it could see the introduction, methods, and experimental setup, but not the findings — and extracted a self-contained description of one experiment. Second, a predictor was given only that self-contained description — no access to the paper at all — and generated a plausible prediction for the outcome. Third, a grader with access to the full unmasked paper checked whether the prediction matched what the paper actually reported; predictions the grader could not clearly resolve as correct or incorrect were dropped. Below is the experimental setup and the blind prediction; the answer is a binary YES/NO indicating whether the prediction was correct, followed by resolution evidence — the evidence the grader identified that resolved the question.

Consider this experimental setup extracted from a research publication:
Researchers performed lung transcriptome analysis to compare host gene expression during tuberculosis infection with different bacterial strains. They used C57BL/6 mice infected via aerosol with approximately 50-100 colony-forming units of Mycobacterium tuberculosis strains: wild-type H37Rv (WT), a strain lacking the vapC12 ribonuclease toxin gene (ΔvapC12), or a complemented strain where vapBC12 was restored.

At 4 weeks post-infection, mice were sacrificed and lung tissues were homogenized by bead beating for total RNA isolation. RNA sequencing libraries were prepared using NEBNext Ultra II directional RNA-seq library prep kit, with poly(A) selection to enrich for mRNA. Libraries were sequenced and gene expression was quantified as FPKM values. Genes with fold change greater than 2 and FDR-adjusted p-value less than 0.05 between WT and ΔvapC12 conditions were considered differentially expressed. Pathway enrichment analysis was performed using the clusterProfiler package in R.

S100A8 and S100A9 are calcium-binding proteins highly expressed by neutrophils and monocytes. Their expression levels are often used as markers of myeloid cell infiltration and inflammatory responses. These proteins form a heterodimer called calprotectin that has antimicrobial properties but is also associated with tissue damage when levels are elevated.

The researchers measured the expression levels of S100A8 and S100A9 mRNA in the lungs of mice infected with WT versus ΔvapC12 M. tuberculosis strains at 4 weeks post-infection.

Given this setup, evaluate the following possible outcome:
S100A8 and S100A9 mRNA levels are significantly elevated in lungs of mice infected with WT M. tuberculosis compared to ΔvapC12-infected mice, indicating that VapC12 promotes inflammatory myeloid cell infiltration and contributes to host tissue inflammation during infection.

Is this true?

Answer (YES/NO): NO